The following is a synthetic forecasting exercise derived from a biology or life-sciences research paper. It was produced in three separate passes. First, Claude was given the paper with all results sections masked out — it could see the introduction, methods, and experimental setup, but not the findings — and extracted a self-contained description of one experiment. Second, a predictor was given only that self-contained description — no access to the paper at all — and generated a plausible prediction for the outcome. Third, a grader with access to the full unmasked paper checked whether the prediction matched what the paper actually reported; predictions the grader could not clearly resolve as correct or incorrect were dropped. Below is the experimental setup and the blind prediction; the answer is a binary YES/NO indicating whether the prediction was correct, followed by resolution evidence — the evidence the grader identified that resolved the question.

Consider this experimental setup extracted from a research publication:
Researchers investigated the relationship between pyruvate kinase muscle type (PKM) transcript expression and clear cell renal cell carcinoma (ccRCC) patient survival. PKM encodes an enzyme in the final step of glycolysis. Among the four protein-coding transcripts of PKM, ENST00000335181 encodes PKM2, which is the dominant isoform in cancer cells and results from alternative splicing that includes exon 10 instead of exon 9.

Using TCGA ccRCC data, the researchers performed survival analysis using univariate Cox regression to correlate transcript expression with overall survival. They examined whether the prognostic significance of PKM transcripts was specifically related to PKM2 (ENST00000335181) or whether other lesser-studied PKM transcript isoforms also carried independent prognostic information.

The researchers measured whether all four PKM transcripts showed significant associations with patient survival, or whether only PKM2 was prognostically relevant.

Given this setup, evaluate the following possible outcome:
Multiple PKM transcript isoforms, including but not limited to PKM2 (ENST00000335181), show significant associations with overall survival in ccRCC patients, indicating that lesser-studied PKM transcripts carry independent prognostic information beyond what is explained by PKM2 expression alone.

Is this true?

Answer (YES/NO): YES